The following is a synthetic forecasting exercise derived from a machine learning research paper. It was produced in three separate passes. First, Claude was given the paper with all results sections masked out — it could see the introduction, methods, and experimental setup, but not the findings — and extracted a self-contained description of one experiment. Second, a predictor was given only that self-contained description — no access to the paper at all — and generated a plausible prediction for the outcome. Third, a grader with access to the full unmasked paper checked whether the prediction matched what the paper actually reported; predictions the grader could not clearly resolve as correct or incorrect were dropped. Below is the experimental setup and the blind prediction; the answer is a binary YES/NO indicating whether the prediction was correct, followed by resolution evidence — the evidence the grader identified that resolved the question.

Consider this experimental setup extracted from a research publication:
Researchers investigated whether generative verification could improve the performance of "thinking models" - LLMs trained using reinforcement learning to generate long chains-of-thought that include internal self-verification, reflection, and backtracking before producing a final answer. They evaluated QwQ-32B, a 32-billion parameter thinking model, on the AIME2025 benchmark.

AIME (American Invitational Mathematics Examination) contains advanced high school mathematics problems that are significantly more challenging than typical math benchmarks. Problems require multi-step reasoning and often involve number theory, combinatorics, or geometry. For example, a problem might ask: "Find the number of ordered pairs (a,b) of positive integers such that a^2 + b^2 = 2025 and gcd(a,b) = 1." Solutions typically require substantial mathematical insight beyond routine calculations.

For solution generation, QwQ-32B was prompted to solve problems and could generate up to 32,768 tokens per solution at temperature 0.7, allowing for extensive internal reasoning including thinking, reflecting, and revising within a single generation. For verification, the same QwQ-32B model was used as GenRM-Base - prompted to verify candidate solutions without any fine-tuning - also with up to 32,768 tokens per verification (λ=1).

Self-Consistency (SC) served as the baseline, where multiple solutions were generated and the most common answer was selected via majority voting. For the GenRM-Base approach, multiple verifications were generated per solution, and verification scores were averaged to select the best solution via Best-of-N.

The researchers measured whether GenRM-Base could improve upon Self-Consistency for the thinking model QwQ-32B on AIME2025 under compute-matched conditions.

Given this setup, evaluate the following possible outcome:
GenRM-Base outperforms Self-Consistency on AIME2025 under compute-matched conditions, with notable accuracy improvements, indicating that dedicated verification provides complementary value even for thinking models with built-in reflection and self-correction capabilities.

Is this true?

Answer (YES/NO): NO